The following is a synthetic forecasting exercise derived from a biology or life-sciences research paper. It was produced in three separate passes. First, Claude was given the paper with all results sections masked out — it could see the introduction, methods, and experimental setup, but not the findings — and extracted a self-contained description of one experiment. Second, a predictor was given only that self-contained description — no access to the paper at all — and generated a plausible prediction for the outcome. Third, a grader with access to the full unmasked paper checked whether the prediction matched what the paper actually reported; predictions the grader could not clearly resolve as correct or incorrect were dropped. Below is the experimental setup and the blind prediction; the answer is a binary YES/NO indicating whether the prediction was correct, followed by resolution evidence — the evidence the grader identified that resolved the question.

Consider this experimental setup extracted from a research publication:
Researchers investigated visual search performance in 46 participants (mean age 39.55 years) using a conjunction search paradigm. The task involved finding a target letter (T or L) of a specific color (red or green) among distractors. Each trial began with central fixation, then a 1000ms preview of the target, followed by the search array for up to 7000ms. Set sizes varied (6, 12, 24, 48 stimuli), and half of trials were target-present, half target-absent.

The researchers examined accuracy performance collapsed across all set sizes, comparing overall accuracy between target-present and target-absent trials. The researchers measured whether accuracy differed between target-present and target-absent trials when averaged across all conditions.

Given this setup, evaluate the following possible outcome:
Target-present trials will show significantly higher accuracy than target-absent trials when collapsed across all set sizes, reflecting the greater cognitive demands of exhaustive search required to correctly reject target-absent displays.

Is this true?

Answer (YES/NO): NO